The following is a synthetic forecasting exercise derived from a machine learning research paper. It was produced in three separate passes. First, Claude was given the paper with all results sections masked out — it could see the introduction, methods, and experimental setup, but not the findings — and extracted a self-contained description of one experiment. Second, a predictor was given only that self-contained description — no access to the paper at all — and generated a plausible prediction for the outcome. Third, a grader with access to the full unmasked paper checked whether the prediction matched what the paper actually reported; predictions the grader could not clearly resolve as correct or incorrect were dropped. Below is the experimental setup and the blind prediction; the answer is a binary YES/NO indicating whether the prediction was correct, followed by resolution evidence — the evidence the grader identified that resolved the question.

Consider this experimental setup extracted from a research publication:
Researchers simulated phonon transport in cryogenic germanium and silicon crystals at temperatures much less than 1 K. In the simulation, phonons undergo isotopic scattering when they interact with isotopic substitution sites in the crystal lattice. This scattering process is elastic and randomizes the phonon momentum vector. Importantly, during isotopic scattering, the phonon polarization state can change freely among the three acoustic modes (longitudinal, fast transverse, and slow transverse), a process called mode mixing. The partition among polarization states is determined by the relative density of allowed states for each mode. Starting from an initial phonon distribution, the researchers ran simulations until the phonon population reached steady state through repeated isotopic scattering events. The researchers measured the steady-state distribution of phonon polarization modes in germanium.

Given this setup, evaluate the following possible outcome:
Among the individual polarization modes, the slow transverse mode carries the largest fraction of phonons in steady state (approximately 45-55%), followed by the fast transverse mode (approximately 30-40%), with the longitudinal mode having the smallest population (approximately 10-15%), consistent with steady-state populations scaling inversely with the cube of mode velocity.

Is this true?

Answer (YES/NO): NO